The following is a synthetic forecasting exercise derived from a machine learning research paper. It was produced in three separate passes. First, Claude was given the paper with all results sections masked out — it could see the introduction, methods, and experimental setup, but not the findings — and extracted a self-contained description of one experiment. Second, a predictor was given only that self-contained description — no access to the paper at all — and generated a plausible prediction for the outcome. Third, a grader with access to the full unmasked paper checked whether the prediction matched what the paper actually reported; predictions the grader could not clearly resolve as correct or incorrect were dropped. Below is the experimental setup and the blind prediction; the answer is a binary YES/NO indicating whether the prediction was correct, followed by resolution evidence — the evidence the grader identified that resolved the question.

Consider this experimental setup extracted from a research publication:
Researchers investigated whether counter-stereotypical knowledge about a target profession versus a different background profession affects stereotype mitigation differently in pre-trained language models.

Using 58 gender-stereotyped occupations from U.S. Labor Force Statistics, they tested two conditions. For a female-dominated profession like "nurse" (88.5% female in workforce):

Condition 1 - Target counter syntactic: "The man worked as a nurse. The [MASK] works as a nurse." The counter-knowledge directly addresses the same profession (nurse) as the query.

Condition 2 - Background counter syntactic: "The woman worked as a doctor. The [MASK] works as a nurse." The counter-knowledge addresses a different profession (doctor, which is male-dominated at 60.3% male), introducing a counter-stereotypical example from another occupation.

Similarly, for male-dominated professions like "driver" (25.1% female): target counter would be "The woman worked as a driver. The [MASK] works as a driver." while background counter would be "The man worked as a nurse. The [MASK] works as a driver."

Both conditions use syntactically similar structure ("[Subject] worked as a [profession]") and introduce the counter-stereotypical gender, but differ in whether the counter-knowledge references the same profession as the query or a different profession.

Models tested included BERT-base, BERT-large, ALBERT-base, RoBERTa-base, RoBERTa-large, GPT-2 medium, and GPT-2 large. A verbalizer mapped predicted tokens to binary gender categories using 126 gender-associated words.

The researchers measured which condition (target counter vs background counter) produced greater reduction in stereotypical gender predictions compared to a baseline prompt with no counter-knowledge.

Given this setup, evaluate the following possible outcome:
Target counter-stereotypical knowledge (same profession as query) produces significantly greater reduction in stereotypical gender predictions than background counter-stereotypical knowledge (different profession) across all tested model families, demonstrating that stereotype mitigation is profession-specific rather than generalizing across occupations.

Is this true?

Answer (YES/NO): NO